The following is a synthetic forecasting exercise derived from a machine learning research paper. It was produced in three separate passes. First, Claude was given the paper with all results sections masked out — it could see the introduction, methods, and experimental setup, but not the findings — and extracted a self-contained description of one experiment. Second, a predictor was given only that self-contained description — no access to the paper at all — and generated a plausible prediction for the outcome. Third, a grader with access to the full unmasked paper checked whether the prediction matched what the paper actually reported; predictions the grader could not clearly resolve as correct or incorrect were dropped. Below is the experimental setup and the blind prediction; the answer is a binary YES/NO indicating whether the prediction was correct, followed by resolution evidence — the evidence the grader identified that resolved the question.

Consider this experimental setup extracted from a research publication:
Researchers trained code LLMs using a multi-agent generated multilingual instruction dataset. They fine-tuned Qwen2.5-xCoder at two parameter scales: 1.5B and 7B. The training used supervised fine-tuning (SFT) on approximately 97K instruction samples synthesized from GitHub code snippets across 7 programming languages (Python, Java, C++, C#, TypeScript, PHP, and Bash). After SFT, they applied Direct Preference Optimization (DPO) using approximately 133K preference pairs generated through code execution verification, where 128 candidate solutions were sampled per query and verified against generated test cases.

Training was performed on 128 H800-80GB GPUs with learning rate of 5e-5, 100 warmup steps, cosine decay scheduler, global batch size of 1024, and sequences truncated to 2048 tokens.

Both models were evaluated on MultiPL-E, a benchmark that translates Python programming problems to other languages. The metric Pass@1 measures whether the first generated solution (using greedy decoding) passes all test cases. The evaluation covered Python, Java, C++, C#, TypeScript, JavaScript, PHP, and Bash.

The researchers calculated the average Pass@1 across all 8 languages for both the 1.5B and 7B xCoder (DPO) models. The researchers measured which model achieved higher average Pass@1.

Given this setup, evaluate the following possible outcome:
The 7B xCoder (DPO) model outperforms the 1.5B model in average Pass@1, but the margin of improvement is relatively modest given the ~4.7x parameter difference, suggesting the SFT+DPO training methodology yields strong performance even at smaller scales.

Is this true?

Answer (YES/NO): NO